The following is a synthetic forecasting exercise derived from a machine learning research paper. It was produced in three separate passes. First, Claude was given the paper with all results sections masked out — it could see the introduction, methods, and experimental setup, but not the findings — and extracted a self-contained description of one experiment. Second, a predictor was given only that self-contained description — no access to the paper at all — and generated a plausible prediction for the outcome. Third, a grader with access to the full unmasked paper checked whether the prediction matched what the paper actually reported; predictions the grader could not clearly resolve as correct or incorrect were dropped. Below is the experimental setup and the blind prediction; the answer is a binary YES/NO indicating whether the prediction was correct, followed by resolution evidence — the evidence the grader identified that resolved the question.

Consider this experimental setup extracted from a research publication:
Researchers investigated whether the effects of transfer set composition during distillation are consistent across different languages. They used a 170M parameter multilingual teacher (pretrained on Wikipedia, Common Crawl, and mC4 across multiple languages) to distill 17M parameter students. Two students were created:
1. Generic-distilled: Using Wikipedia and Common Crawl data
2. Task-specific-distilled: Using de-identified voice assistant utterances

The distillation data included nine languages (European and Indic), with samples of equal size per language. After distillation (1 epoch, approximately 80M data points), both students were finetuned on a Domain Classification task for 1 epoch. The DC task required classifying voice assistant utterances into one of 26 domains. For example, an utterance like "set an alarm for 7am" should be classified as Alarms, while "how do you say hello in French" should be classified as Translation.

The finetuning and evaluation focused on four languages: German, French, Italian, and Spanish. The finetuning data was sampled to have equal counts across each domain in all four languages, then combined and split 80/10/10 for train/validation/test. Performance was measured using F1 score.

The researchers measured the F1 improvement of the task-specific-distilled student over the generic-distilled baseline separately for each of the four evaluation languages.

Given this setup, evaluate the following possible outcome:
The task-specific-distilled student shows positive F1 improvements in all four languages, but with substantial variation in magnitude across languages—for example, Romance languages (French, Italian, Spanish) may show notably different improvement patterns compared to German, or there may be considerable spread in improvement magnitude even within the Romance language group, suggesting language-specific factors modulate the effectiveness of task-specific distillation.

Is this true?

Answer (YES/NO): NO